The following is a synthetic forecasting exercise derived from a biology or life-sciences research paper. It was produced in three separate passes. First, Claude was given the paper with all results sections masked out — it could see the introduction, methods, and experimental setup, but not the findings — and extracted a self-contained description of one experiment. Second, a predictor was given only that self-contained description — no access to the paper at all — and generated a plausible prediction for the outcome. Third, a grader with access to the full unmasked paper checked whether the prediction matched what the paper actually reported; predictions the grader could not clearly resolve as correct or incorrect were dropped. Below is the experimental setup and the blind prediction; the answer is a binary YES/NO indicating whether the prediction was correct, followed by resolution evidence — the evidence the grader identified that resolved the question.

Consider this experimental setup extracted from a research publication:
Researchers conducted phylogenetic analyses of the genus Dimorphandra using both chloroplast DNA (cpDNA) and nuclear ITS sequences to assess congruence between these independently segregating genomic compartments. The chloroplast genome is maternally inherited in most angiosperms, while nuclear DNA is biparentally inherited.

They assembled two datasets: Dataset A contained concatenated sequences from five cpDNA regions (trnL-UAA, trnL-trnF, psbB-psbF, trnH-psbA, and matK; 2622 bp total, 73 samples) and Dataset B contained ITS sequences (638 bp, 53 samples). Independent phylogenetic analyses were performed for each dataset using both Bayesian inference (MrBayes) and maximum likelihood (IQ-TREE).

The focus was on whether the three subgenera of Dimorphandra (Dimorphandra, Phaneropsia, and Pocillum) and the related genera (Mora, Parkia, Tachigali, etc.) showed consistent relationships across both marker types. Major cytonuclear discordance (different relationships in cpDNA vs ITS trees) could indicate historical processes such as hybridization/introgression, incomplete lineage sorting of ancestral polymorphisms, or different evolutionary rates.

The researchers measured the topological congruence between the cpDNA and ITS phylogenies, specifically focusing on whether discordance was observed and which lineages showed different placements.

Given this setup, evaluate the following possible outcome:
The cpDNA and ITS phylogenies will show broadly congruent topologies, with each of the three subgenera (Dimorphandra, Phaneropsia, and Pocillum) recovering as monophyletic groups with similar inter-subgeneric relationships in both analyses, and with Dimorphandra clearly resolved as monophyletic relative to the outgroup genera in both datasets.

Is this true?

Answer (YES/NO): NO